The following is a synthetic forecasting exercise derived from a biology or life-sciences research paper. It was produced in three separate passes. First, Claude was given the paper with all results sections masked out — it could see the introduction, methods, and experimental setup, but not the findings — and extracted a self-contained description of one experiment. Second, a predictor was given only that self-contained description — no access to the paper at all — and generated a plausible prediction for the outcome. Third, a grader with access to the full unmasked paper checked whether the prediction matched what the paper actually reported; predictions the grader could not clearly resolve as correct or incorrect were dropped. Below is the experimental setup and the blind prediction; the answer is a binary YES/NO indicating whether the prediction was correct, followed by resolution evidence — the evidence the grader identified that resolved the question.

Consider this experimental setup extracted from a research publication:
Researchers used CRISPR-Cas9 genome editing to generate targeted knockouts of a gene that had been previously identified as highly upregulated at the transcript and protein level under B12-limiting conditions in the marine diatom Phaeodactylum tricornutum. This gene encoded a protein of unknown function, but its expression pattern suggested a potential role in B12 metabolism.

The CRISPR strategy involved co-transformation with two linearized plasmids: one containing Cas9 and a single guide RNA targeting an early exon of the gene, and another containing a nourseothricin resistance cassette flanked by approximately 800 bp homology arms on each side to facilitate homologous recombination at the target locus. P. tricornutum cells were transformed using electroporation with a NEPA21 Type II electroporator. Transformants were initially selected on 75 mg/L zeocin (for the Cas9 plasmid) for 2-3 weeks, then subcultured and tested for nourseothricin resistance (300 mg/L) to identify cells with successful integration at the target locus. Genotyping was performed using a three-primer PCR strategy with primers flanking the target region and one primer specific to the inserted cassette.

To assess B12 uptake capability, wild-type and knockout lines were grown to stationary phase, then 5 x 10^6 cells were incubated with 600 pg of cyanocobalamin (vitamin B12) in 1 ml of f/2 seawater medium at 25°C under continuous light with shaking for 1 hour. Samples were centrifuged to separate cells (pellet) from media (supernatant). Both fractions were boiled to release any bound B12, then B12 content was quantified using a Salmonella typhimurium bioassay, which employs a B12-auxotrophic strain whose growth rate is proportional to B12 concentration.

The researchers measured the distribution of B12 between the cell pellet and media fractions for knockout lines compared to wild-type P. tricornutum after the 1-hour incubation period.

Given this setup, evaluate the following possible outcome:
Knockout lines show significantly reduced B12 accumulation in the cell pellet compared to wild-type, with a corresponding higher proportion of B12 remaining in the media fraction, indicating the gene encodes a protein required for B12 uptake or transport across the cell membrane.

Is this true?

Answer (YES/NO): YES